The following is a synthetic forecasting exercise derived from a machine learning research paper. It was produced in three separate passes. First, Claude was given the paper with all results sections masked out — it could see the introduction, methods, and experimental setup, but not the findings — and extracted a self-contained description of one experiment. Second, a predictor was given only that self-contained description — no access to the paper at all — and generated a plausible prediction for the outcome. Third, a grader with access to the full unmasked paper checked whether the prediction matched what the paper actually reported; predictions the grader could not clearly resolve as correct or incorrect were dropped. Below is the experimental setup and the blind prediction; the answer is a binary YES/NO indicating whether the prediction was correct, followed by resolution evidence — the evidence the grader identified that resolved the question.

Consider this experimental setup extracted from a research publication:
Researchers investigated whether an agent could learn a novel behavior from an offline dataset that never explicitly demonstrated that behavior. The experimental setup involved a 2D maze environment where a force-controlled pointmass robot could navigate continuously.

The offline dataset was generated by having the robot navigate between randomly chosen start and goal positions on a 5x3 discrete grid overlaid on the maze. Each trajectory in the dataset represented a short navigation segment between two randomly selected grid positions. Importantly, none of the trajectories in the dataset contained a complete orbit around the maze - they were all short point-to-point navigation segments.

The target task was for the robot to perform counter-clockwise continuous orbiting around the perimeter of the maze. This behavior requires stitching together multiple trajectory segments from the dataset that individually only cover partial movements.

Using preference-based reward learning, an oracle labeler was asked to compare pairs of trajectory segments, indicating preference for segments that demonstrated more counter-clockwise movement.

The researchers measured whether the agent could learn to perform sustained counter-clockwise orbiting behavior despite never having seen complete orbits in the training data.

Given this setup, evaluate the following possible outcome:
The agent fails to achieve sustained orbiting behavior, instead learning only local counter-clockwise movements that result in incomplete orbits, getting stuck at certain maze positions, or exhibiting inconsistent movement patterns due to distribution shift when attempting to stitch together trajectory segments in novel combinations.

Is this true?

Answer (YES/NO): NO